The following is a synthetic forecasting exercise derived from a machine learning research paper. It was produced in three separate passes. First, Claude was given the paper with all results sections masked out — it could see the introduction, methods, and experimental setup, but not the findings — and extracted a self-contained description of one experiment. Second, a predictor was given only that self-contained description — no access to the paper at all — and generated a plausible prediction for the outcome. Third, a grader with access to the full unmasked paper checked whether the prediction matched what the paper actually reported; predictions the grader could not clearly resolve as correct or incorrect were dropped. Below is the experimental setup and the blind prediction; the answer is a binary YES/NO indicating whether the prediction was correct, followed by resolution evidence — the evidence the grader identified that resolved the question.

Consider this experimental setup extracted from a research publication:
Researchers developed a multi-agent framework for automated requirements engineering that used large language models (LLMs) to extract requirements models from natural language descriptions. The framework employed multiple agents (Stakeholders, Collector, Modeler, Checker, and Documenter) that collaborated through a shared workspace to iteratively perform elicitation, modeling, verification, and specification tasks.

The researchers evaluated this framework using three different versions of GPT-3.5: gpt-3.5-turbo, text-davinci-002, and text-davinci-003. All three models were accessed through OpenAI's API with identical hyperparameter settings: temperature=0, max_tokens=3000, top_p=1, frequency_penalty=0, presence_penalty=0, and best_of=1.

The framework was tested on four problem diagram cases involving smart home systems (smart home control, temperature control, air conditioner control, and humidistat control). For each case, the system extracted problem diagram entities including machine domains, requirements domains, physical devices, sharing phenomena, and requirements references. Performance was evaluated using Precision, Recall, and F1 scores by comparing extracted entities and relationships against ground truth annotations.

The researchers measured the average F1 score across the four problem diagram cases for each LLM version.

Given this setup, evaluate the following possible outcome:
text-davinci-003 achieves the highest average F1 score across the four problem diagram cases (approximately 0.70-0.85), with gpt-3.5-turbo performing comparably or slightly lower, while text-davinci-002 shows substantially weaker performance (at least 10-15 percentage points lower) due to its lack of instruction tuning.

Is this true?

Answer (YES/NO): NO